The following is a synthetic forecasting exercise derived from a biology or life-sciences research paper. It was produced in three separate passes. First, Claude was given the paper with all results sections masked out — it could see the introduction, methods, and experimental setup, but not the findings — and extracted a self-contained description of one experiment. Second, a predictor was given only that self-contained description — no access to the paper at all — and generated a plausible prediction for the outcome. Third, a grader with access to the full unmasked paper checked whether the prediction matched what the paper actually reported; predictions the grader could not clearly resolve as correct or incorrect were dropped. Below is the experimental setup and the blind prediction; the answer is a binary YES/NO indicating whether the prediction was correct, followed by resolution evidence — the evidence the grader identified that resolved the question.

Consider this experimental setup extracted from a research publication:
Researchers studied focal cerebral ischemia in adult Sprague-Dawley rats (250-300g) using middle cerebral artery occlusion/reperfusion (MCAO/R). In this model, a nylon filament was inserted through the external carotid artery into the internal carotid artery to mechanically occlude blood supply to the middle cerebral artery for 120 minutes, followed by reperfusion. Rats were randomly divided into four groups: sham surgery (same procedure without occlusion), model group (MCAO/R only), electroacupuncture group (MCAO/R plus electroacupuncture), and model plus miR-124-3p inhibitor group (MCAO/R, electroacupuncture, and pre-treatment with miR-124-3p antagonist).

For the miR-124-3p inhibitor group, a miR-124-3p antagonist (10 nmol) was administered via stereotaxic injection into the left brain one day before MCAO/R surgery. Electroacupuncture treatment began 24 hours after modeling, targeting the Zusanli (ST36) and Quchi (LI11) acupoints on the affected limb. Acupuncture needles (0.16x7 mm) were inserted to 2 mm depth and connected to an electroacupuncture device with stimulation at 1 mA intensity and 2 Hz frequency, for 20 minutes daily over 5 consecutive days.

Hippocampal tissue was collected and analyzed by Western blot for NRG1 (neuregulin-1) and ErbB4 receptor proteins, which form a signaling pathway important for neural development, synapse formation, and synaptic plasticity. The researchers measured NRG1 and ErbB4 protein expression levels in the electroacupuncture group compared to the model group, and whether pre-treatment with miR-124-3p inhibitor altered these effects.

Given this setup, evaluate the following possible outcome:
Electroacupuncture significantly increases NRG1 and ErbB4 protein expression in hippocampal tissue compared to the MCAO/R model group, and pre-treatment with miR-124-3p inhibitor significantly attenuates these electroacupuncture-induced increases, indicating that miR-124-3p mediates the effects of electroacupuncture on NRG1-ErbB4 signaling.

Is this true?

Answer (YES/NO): NO